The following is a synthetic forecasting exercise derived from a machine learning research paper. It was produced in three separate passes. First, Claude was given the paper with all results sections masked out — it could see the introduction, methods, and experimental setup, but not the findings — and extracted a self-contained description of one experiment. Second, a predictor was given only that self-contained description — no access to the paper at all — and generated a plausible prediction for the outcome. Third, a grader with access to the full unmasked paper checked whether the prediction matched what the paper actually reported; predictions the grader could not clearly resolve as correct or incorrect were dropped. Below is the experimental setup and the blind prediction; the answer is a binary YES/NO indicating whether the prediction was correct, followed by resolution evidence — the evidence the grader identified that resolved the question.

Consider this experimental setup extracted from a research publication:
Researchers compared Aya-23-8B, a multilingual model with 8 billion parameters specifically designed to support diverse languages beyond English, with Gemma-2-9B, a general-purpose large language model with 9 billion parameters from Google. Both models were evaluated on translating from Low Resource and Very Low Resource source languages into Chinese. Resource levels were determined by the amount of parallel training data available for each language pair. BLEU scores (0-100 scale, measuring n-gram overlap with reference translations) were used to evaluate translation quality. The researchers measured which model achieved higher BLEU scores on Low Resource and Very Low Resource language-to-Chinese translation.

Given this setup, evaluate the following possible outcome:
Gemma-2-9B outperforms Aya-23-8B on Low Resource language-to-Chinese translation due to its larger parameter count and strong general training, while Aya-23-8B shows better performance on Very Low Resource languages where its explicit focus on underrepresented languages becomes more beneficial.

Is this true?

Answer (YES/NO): NO